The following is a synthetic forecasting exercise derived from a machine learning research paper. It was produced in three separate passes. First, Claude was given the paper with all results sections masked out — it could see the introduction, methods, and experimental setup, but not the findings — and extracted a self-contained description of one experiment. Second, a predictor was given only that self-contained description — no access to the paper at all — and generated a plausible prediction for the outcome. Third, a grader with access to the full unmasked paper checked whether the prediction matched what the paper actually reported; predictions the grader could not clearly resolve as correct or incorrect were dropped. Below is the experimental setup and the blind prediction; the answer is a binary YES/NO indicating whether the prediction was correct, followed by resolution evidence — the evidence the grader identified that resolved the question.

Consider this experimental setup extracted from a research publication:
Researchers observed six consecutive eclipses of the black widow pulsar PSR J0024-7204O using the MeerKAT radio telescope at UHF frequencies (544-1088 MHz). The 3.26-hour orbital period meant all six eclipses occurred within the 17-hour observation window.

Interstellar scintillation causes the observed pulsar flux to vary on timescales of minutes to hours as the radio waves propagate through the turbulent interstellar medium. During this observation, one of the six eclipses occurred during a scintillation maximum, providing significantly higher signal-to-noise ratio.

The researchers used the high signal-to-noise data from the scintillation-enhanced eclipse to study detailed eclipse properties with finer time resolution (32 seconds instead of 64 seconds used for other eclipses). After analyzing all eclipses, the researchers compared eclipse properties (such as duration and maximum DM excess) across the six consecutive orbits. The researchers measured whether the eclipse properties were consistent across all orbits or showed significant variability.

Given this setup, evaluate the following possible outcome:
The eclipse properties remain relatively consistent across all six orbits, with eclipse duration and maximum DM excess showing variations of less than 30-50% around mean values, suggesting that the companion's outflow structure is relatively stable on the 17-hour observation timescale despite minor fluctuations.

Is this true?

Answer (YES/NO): NO